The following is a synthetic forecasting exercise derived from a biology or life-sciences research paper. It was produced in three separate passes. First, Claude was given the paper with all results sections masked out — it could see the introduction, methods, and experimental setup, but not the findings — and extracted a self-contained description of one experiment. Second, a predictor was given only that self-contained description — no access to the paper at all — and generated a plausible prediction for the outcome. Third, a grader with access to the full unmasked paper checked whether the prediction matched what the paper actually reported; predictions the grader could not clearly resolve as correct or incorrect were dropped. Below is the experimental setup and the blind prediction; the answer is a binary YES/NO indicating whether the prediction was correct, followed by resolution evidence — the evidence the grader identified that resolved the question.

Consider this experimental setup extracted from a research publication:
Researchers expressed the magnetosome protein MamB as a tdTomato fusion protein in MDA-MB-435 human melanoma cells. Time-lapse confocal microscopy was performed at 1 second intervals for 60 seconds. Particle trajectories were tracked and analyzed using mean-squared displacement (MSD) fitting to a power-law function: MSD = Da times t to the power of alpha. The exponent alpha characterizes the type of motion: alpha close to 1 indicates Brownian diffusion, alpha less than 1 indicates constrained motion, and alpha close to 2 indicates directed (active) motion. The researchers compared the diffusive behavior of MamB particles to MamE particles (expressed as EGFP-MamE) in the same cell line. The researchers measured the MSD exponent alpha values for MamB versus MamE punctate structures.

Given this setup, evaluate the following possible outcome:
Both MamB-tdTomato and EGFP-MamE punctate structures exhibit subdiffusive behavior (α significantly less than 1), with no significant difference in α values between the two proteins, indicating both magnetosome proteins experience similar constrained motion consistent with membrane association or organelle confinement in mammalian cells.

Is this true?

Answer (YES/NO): NO